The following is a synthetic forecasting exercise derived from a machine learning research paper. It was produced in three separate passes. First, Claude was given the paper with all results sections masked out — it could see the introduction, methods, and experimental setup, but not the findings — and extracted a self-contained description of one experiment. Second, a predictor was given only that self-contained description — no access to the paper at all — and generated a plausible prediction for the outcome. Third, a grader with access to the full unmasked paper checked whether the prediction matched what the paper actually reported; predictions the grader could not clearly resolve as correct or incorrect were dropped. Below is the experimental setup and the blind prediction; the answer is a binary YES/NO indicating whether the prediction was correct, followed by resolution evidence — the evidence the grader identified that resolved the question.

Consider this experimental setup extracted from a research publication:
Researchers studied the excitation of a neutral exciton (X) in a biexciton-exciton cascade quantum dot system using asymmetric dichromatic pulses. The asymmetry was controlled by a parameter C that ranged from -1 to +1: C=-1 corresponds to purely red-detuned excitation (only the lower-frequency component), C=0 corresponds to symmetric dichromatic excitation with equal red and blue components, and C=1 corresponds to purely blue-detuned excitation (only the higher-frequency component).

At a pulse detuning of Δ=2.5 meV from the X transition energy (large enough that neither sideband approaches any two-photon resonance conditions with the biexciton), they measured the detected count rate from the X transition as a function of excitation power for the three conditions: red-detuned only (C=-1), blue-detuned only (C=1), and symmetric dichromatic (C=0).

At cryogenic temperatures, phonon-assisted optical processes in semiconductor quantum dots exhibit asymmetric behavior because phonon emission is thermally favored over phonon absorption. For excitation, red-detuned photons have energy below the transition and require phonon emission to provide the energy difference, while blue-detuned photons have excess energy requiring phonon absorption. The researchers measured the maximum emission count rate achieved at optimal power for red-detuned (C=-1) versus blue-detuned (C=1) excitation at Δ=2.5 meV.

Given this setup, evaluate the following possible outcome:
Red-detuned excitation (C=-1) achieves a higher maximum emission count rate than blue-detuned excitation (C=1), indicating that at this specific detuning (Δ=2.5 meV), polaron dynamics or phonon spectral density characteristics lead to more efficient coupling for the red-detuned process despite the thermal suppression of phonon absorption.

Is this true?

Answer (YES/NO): YES